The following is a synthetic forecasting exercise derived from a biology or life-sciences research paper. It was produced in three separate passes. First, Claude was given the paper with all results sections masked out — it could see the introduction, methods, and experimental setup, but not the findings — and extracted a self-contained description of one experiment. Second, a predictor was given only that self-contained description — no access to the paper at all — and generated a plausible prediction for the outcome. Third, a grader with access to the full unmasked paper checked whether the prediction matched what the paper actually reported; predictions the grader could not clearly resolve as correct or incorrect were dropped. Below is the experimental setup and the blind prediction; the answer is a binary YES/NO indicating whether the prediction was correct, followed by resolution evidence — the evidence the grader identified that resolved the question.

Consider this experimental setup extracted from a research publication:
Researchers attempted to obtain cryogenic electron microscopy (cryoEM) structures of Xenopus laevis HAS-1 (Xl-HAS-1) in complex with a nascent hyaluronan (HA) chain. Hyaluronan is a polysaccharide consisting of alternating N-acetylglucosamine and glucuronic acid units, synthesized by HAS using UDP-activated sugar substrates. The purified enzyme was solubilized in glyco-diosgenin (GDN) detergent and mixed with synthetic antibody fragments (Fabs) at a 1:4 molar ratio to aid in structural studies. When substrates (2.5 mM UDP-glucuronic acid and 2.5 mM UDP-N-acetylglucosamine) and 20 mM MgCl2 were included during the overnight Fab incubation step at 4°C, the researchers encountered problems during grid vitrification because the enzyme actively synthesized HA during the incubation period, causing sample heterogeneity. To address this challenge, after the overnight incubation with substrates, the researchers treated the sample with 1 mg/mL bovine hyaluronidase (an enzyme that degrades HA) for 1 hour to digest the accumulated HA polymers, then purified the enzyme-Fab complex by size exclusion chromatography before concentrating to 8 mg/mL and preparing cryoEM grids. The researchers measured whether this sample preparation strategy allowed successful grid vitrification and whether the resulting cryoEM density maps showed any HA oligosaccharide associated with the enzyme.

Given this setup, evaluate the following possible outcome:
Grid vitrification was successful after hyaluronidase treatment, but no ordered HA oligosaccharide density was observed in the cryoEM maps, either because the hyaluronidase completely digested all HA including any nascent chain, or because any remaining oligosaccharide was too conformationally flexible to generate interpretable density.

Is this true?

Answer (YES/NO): NO